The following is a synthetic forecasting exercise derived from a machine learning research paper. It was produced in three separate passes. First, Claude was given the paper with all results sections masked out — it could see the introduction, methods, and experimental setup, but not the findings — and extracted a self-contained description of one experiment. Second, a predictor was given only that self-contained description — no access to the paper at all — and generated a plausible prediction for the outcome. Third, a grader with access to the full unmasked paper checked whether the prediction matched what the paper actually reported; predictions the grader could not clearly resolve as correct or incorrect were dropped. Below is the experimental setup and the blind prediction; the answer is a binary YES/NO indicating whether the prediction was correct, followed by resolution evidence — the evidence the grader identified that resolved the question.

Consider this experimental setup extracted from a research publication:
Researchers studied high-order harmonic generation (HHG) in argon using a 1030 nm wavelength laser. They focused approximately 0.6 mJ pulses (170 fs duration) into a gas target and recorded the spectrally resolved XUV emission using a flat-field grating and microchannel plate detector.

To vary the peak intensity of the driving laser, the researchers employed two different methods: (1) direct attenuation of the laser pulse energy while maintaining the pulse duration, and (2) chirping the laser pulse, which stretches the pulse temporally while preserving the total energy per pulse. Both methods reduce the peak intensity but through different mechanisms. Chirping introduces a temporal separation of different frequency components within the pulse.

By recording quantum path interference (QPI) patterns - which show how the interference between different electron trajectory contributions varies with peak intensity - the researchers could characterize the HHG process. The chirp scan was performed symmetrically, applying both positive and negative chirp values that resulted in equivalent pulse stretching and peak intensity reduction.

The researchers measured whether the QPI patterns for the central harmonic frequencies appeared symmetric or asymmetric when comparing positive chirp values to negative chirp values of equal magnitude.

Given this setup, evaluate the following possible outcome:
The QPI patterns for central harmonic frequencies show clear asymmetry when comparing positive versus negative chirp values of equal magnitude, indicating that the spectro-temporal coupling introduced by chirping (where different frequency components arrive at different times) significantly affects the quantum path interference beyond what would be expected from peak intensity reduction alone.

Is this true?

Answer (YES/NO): NO